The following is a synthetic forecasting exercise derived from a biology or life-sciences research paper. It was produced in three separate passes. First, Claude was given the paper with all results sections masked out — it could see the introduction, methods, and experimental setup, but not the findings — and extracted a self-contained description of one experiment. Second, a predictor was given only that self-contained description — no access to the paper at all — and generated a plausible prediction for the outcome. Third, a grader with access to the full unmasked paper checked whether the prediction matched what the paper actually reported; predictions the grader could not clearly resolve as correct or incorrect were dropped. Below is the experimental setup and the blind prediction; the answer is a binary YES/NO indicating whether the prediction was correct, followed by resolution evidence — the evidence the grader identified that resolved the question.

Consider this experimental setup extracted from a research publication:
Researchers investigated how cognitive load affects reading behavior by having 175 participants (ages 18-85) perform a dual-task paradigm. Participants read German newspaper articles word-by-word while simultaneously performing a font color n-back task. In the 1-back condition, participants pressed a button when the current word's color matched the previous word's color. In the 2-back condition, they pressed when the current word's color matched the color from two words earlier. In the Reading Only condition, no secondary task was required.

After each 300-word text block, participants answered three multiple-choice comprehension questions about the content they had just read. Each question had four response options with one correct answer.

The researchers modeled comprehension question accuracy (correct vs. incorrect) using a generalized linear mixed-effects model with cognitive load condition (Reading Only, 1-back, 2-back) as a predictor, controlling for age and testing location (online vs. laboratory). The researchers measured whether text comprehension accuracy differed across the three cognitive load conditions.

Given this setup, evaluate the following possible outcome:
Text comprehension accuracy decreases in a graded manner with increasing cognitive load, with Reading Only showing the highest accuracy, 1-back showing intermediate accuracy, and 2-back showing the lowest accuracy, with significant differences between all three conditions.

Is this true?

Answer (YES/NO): NO